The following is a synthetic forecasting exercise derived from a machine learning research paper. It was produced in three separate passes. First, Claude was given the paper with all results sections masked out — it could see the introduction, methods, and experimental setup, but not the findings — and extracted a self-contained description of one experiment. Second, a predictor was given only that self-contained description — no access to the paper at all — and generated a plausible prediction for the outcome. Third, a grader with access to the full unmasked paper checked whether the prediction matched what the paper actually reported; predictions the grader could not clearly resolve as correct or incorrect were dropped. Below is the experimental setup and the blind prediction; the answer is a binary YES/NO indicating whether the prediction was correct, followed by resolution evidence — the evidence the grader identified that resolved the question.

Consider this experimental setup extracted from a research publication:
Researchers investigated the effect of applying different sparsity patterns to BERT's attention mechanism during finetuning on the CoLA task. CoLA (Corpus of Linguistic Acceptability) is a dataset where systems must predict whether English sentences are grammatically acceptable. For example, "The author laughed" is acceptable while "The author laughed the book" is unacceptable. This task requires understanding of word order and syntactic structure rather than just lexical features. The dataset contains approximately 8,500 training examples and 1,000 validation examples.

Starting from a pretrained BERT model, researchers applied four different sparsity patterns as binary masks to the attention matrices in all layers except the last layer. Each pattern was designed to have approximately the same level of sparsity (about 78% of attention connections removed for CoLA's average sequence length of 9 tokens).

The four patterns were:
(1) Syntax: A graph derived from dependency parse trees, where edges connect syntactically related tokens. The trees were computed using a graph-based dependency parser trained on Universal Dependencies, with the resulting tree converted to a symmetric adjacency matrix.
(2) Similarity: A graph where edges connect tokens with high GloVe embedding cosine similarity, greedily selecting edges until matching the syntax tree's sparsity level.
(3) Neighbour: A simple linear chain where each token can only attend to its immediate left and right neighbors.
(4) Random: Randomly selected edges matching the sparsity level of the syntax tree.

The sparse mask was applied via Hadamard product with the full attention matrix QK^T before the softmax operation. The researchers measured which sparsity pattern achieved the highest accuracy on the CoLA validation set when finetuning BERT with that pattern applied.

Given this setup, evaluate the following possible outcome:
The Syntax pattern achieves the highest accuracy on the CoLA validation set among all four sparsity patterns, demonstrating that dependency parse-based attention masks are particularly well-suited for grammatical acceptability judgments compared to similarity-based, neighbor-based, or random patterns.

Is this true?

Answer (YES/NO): NO